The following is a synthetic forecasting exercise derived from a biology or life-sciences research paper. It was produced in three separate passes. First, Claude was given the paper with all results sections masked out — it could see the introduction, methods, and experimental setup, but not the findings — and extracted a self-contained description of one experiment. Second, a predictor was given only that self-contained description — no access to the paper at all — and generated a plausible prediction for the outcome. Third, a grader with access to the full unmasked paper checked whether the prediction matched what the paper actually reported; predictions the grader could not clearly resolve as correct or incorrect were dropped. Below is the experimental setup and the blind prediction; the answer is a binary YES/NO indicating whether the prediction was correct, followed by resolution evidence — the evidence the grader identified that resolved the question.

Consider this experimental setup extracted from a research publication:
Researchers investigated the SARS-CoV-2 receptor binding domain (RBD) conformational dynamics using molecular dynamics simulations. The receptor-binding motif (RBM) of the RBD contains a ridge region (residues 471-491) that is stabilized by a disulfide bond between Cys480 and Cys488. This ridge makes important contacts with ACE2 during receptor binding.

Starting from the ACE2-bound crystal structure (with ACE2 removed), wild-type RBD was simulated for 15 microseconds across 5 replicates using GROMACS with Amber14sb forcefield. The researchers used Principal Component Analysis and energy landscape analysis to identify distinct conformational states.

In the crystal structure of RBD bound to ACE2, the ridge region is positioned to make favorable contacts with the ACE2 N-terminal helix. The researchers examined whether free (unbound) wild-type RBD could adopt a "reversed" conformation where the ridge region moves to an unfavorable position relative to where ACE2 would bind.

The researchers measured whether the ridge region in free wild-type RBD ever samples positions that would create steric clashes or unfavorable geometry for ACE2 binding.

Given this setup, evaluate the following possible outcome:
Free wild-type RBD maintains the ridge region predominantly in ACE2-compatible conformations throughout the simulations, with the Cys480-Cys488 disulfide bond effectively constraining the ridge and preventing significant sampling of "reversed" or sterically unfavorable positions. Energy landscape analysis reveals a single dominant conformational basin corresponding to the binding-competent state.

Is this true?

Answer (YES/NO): NO